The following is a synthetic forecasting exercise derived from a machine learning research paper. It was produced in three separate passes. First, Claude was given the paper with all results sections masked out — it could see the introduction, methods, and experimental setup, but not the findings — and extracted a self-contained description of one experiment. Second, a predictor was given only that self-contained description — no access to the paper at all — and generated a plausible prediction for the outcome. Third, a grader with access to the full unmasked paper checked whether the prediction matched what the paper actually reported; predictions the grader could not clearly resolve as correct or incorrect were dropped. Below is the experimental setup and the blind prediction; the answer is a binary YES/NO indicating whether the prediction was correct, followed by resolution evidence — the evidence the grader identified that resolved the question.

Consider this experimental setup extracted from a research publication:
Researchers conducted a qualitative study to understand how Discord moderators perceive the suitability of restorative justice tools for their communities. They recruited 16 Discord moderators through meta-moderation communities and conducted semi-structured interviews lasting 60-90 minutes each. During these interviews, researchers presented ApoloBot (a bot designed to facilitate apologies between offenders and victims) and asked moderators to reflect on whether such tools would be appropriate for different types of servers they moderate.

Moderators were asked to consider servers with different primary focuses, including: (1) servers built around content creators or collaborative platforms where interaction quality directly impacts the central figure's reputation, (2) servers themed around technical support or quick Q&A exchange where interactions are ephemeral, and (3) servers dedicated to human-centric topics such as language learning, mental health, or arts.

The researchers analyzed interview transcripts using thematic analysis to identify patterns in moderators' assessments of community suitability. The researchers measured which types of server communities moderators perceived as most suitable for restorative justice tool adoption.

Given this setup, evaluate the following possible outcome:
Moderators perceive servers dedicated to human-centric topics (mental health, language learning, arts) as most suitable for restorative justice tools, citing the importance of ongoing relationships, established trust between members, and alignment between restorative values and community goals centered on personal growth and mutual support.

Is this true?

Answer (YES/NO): NO